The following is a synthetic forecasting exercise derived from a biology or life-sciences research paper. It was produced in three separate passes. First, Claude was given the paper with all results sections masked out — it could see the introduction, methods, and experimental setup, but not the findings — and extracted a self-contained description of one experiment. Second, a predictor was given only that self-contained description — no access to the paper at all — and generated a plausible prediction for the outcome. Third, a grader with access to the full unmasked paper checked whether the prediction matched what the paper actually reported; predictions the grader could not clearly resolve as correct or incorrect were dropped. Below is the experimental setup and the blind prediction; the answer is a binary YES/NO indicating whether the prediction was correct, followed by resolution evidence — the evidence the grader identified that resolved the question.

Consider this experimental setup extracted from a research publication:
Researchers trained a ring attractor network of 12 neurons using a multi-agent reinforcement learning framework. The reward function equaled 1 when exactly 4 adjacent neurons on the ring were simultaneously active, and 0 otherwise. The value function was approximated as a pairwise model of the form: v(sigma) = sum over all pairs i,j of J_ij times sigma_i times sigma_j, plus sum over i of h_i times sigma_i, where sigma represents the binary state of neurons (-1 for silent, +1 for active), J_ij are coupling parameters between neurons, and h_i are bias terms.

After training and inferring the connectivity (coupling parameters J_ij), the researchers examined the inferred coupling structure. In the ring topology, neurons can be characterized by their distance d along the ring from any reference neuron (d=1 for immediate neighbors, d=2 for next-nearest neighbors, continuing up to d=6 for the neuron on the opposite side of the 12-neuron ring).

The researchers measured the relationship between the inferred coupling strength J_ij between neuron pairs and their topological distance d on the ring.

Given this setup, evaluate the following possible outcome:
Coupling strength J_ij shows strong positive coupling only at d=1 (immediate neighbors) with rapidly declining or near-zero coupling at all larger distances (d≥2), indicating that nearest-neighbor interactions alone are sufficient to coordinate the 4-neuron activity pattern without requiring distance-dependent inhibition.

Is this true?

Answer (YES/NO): NO